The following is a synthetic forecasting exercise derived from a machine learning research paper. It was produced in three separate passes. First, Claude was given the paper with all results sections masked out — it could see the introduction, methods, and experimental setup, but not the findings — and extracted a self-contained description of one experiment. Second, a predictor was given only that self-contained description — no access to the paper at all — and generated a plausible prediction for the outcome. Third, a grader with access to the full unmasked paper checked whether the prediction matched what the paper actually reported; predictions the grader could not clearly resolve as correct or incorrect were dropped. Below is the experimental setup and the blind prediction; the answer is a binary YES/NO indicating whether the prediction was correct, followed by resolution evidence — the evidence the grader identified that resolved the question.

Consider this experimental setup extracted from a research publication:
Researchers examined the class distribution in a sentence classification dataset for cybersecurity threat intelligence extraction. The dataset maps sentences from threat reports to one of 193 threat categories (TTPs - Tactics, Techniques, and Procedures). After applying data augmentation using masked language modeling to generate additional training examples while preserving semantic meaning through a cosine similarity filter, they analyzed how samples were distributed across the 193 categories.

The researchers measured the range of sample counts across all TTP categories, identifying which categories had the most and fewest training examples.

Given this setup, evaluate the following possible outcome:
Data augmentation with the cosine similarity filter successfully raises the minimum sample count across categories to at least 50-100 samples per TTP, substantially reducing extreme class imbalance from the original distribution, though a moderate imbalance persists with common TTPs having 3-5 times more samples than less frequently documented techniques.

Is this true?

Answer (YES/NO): NO